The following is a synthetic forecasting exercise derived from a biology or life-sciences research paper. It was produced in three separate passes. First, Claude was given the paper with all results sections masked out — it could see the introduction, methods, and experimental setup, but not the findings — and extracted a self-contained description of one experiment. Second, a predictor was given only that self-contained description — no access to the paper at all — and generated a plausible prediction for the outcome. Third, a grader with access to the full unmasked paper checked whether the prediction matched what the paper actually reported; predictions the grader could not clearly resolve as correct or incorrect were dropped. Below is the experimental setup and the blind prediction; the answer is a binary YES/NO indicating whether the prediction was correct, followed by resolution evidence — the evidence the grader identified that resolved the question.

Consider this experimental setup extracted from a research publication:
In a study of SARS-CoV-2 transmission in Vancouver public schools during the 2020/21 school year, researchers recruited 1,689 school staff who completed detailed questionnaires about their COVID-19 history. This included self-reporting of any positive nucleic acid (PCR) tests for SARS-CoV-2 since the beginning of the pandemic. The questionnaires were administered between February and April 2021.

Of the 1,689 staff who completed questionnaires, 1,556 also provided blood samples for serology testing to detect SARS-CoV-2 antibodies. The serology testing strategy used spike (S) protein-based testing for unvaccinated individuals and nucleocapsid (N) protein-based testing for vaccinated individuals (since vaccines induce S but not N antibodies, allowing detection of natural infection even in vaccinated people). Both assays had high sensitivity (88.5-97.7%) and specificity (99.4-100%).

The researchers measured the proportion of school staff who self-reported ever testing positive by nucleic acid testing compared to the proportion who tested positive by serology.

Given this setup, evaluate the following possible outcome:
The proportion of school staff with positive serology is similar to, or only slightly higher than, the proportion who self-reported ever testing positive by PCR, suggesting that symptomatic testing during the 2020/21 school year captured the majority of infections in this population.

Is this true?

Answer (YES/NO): YES